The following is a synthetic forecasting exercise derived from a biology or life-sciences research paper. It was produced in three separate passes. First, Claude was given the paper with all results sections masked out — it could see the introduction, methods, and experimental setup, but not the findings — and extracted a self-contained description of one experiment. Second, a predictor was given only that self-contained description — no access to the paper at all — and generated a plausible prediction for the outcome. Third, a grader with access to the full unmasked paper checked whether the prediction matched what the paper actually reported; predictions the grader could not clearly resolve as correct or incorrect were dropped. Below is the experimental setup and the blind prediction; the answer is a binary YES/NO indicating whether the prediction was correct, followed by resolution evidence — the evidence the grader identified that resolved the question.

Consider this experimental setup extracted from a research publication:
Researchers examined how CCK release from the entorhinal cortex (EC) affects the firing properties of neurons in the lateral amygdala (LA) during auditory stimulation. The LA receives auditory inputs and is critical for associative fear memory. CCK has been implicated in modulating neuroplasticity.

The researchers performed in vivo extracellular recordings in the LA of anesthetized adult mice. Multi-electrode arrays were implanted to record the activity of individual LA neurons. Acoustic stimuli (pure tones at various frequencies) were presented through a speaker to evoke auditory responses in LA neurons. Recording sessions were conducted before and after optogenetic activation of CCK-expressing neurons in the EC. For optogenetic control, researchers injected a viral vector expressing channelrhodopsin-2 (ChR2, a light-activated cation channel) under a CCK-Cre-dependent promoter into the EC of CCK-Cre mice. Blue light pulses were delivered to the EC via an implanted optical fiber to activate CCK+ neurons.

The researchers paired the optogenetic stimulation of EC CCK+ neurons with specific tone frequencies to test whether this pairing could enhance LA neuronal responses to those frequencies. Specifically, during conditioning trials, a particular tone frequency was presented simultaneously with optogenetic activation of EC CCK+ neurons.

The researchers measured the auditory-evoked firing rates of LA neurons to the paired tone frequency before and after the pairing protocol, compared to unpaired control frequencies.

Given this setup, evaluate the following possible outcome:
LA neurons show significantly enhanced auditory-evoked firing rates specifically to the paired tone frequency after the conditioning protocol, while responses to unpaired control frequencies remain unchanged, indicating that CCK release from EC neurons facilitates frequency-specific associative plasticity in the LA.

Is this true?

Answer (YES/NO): NO